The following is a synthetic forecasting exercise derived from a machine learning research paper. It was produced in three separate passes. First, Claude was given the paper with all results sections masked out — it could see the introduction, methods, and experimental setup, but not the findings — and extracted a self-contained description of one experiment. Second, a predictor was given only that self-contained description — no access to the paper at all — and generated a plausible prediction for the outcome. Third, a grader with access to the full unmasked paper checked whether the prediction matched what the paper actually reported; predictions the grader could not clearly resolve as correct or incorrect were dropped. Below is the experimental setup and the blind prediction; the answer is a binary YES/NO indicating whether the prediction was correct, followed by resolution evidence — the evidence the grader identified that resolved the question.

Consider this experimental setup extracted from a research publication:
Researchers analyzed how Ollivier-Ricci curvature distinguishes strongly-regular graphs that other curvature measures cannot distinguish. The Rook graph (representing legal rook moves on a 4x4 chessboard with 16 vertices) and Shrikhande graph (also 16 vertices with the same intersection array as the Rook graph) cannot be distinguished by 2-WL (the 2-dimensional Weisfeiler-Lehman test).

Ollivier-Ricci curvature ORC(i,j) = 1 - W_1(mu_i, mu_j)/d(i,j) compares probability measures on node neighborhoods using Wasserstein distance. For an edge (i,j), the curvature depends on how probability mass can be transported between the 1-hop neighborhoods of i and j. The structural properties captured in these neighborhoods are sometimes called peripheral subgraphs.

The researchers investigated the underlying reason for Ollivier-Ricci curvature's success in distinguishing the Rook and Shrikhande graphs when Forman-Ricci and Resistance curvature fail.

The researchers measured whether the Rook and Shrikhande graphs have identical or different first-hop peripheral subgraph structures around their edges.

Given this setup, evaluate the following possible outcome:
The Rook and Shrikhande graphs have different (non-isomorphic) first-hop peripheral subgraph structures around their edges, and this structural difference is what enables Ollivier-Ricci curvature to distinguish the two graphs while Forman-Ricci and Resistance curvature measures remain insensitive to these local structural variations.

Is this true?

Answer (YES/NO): YES